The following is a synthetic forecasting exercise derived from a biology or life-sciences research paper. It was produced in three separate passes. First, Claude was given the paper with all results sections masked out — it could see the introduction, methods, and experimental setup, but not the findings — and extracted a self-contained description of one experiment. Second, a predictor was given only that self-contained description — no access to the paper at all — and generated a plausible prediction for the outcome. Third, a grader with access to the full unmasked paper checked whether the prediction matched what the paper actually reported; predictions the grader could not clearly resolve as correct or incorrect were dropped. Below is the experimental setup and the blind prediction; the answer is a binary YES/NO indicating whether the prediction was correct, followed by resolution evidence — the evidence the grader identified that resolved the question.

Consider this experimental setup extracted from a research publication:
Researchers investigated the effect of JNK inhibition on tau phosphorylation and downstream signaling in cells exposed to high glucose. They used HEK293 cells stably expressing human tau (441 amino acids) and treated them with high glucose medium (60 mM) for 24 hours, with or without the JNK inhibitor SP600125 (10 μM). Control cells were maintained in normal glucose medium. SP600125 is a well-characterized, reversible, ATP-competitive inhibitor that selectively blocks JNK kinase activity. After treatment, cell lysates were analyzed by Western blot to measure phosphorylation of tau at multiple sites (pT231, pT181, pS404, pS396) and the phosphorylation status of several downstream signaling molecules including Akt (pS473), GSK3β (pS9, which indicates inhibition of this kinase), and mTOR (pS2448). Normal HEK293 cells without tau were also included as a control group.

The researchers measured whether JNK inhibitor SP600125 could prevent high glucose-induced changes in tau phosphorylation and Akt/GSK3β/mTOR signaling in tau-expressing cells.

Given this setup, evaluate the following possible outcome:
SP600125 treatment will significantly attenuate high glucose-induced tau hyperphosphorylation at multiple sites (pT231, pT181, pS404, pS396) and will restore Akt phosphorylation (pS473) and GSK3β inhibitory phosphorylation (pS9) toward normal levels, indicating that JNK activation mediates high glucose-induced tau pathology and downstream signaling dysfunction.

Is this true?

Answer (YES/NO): NO